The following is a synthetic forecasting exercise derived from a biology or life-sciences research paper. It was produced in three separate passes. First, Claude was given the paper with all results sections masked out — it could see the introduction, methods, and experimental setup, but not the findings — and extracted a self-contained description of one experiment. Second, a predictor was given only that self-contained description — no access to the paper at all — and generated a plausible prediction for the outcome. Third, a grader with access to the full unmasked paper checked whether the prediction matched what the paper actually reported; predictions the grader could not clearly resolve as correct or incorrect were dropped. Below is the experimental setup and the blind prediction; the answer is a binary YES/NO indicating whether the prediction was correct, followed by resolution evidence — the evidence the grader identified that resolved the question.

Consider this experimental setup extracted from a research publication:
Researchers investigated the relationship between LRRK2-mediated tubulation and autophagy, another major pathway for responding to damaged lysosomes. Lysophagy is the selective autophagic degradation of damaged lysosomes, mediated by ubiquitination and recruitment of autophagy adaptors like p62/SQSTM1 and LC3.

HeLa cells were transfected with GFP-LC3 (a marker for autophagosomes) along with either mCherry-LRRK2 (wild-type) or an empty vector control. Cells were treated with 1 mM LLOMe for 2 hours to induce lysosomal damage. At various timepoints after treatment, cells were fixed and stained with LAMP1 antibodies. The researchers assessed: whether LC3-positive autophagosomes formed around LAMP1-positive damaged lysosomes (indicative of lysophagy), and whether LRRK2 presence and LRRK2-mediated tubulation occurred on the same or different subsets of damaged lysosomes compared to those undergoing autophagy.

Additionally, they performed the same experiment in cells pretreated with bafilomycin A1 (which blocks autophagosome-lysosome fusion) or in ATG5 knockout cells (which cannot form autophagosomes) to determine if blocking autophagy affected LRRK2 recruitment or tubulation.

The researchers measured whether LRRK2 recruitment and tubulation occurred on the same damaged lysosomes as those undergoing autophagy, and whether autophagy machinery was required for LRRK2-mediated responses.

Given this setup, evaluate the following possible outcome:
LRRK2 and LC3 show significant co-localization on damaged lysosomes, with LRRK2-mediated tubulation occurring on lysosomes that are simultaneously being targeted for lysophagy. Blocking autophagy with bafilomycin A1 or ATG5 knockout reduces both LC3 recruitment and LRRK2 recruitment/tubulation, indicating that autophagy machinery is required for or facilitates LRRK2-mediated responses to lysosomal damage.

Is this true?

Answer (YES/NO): NO